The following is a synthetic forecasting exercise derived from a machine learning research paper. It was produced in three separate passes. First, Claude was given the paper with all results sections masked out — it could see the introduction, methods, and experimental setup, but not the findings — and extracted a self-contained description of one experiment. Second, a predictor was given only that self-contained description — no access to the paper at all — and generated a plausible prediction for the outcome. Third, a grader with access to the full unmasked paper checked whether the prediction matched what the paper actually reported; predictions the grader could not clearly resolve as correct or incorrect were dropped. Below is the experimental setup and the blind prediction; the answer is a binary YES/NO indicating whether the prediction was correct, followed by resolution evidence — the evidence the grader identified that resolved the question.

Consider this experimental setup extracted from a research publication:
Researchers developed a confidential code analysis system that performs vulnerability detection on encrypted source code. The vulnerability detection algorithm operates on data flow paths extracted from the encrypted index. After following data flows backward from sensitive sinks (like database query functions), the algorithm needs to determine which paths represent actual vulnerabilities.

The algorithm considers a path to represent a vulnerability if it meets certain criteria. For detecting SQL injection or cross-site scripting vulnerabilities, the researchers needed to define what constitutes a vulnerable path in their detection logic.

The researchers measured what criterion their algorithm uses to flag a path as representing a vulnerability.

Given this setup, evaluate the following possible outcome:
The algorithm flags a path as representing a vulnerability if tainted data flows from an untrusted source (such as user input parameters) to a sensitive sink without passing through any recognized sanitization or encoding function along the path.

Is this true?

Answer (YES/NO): YES